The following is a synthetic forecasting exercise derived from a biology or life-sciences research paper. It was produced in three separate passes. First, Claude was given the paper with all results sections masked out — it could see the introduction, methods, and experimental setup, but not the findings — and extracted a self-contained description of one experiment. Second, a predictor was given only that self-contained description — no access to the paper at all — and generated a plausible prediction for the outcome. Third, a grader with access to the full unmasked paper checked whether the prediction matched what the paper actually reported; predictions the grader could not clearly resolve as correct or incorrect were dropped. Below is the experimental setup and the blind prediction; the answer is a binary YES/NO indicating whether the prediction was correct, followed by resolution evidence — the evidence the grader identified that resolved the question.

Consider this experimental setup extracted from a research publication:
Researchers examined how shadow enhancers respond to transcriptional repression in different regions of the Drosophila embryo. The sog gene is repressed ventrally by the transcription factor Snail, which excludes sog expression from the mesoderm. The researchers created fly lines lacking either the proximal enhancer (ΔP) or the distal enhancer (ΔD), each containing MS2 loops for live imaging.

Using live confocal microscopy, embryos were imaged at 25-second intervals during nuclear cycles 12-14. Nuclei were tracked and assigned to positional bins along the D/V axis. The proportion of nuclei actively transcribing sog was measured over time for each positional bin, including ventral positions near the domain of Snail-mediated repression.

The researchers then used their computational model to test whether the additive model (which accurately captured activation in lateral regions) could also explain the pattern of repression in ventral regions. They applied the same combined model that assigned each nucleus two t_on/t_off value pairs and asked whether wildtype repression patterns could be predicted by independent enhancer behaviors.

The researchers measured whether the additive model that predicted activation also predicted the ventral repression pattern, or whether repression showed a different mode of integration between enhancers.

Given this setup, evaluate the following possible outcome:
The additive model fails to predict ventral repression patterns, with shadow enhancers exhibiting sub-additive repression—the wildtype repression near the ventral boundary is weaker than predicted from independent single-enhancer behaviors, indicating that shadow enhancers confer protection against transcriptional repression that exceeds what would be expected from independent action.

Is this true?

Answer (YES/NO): NO